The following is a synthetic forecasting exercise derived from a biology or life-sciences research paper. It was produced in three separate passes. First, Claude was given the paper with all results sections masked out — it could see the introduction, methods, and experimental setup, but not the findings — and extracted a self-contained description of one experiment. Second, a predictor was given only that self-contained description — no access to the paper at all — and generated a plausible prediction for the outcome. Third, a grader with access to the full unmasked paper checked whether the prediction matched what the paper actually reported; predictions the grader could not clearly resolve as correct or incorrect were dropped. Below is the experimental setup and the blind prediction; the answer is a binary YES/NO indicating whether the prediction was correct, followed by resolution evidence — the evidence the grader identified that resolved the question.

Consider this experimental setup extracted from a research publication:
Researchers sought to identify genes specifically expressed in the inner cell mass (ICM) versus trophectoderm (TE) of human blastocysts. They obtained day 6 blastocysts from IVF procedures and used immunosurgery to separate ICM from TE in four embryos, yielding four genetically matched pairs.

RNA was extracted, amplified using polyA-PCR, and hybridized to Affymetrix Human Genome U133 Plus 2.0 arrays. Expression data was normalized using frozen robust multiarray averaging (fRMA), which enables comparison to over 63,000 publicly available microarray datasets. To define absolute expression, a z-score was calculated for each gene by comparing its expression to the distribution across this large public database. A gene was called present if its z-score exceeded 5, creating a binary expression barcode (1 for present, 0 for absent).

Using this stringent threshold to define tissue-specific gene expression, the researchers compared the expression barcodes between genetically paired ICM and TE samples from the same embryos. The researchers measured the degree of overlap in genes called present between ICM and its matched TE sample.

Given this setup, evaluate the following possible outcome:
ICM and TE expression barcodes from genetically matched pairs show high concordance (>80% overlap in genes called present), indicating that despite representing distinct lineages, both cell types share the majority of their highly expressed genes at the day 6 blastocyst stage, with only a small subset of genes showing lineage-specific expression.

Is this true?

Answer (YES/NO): NO